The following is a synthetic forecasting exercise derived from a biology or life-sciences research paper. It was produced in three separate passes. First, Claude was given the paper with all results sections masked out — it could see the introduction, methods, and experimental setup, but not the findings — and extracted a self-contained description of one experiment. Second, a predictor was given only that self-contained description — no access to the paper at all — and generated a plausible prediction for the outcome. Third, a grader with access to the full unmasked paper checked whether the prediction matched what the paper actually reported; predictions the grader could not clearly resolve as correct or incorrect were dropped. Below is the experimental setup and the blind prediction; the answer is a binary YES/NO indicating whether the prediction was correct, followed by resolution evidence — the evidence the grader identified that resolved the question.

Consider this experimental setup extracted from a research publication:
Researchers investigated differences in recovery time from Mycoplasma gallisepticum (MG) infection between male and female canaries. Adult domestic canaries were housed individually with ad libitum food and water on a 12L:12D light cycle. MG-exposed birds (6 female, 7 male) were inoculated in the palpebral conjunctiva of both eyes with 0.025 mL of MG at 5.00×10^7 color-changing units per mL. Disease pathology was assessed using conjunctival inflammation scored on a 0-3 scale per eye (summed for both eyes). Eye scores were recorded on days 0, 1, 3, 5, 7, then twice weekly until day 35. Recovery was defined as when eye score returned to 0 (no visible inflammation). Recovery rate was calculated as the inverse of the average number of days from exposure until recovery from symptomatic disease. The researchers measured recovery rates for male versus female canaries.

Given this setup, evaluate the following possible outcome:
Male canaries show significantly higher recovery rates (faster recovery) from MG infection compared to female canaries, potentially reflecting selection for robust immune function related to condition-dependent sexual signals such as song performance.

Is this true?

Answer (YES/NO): NO